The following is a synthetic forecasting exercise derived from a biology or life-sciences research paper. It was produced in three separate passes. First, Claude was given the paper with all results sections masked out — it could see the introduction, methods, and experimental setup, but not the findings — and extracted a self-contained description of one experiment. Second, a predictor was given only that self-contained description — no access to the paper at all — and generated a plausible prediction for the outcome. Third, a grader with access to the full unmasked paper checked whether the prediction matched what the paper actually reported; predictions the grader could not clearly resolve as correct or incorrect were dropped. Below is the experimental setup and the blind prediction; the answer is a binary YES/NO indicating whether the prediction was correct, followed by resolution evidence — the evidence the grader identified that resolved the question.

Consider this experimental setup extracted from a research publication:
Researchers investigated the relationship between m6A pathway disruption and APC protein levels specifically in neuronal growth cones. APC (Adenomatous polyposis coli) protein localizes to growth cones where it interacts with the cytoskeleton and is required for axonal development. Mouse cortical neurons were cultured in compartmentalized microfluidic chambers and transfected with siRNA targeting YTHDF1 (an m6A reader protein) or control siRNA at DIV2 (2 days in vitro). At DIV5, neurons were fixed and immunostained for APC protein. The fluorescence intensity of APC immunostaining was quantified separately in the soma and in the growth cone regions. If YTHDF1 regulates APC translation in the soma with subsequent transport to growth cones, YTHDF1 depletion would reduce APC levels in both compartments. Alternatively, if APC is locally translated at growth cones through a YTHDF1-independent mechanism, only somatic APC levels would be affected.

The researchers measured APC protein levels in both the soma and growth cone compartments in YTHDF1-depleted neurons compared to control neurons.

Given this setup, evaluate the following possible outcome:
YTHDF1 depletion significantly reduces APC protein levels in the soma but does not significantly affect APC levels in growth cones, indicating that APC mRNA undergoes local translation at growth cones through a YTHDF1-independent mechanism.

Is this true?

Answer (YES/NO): NO